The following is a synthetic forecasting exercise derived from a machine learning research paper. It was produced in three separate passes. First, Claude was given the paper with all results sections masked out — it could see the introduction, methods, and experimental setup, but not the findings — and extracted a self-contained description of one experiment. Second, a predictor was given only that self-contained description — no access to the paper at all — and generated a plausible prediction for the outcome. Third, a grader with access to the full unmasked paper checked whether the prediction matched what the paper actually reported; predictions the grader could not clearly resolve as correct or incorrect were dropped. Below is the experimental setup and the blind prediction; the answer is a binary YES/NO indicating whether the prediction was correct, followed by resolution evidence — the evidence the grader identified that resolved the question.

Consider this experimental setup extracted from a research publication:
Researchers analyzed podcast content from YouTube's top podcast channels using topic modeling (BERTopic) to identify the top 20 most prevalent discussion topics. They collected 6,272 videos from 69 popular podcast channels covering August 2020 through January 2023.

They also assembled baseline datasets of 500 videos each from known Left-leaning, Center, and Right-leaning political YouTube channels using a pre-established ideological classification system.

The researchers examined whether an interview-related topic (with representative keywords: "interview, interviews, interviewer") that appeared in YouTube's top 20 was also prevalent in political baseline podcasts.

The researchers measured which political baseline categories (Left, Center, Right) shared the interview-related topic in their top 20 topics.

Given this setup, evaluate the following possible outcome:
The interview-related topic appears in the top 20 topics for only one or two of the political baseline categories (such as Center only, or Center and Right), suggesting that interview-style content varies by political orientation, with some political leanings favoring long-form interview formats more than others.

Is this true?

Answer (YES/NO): YES